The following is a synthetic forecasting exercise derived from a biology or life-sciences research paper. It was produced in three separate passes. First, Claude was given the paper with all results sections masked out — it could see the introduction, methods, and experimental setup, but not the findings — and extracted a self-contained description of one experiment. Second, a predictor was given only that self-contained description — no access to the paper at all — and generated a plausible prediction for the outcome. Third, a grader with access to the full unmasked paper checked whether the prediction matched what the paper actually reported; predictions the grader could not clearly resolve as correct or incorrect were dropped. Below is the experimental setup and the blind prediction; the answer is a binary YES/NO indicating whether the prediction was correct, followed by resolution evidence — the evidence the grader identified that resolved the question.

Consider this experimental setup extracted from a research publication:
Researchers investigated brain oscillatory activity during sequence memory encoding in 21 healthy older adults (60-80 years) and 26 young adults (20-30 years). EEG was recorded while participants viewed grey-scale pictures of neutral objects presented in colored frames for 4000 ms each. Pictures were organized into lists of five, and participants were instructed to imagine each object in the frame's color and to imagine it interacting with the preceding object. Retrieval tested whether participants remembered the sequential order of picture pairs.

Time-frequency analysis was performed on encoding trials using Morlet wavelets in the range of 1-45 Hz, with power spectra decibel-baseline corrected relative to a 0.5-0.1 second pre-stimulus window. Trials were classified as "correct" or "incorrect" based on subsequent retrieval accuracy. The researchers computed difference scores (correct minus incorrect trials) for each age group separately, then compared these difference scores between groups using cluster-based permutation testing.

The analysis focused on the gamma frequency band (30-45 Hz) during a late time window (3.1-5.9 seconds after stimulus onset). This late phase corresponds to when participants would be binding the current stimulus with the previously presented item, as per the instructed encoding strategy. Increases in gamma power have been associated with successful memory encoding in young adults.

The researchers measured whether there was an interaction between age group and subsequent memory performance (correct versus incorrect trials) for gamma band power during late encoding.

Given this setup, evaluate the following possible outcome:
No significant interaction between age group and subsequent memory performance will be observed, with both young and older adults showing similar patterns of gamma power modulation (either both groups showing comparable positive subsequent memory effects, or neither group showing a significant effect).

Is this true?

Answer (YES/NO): NO